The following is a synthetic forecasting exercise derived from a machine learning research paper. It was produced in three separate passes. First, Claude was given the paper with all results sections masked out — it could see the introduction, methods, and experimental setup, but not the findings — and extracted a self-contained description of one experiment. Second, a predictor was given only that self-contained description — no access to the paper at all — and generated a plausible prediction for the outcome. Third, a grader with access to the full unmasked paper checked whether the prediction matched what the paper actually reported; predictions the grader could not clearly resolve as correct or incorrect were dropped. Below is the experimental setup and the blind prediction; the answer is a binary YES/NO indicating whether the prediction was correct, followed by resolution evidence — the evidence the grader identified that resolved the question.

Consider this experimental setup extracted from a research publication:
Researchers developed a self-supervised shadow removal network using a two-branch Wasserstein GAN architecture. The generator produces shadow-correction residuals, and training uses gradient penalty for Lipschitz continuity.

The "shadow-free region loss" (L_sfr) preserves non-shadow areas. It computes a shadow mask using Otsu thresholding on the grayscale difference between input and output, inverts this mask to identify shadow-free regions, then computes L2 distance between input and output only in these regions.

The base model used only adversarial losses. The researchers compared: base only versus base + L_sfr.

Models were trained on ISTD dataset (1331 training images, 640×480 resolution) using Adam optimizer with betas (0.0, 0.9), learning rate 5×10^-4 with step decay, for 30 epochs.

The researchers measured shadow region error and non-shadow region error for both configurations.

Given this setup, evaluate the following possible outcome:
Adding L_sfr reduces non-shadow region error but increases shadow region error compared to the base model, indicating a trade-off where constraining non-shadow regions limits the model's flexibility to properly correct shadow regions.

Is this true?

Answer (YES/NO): NO